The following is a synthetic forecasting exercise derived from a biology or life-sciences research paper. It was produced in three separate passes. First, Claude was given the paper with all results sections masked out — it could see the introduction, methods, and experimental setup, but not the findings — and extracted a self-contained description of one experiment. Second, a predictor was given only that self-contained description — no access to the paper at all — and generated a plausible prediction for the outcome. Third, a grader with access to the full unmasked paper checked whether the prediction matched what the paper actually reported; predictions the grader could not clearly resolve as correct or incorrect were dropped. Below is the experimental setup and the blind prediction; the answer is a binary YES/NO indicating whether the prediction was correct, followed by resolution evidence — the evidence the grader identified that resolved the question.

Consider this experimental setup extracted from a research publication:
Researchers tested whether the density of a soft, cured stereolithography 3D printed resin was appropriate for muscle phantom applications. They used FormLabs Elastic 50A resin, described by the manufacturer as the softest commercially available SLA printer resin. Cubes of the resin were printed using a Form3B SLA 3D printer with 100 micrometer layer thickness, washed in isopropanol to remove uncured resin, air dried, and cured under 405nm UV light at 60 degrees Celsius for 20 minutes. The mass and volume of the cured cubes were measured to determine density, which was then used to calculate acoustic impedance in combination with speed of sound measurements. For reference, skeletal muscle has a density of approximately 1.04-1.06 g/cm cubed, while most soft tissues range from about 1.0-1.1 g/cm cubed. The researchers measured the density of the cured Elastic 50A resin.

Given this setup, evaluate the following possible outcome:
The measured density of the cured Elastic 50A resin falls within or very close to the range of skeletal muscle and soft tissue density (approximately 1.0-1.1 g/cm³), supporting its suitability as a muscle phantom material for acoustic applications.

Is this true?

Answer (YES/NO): YES